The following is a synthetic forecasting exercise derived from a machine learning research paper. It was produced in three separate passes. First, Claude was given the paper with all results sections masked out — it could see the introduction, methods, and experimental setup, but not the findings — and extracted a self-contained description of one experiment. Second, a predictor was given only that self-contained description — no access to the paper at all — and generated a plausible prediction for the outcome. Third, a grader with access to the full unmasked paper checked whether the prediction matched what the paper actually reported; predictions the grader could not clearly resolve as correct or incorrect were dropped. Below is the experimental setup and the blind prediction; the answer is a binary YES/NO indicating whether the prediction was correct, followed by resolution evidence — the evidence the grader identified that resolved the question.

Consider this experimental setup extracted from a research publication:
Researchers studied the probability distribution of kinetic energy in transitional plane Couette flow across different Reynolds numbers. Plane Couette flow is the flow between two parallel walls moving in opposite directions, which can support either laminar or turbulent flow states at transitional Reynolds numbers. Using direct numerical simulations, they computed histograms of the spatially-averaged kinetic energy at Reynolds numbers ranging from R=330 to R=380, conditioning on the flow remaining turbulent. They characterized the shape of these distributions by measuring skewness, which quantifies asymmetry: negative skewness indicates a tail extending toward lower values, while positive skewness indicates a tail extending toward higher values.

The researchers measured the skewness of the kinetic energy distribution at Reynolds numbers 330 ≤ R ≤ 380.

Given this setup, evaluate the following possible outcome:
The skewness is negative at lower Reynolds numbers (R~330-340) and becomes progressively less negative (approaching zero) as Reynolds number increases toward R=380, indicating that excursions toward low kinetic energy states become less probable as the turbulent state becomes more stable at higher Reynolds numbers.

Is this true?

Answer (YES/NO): YES